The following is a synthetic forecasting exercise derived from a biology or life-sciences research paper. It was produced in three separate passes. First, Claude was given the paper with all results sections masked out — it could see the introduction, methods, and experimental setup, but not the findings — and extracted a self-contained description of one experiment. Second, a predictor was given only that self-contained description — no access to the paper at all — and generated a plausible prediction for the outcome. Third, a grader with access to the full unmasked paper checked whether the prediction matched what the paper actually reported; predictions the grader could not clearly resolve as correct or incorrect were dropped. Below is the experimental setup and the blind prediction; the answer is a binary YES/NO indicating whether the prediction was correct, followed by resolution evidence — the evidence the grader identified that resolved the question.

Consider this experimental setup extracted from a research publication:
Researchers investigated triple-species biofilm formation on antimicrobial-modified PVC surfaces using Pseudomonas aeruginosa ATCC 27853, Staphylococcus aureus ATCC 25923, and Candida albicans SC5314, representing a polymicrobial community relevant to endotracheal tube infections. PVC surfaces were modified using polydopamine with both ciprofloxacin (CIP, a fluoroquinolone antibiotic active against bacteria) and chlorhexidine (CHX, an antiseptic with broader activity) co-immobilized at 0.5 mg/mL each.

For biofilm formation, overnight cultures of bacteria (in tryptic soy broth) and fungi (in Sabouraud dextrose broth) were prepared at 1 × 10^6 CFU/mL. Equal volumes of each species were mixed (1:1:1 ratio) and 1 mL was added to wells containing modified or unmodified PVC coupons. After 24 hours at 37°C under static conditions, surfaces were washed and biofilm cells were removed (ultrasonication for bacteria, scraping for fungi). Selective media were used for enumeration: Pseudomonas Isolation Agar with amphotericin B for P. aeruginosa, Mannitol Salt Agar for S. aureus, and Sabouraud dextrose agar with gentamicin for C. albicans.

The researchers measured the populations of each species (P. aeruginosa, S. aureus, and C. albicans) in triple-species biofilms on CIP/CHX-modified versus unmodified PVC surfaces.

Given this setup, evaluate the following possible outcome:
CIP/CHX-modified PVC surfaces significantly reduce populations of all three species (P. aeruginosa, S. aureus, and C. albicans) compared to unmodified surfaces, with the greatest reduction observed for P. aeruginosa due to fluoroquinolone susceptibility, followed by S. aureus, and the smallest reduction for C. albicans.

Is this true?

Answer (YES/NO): NO